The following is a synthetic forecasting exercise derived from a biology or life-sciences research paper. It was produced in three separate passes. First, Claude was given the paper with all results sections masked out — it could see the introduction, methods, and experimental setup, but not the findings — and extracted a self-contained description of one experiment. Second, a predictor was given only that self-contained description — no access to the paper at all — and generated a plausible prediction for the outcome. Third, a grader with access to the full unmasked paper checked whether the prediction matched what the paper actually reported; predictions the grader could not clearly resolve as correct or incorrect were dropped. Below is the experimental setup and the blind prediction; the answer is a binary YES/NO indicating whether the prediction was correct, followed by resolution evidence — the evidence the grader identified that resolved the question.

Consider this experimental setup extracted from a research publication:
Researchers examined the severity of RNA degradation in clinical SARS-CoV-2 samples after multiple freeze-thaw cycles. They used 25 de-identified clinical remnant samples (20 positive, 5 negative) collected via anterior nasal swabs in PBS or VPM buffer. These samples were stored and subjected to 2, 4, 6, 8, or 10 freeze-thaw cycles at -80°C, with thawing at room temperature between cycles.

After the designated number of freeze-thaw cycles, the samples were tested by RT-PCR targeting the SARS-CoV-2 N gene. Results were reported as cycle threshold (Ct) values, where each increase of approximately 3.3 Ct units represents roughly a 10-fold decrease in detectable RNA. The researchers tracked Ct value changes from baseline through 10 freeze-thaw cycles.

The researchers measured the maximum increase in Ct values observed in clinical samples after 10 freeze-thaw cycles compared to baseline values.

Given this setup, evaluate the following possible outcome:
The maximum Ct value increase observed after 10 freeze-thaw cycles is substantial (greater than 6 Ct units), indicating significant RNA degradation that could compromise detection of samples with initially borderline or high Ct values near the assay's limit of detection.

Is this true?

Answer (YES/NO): YES